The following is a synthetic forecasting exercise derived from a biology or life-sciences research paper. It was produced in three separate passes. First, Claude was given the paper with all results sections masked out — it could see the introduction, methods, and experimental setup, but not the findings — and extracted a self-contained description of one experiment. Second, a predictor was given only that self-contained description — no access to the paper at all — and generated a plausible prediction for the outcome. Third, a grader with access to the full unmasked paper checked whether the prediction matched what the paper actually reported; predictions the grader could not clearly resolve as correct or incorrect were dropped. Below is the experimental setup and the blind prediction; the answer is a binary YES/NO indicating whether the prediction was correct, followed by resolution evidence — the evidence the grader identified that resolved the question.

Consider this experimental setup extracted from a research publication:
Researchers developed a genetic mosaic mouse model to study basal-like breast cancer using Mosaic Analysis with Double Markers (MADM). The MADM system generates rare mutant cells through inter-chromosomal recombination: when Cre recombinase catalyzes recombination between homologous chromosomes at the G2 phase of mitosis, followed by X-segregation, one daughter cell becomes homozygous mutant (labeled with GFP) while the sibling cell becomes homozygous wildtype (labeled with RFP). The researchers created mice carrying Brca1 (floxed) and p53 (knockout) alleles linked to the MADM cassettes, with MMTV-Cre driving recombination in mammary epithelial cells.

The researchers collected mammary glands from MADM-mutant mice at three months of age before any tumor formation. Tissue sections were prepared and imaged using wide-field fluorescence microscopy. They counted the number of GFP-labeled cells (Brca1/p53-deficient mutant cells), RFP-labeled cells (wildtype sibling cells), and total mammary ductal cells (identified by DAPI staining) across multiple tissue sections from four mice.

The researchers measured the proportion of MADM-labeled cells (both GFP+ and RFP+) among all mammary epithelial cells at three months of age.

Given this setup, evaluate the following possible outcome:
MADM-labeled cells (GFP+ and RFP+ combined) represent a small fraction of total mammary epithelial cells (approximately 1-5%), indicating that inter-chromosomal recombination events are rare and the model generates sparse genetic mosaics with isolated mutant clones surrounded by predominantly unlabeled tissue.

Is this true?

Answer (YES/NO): YES